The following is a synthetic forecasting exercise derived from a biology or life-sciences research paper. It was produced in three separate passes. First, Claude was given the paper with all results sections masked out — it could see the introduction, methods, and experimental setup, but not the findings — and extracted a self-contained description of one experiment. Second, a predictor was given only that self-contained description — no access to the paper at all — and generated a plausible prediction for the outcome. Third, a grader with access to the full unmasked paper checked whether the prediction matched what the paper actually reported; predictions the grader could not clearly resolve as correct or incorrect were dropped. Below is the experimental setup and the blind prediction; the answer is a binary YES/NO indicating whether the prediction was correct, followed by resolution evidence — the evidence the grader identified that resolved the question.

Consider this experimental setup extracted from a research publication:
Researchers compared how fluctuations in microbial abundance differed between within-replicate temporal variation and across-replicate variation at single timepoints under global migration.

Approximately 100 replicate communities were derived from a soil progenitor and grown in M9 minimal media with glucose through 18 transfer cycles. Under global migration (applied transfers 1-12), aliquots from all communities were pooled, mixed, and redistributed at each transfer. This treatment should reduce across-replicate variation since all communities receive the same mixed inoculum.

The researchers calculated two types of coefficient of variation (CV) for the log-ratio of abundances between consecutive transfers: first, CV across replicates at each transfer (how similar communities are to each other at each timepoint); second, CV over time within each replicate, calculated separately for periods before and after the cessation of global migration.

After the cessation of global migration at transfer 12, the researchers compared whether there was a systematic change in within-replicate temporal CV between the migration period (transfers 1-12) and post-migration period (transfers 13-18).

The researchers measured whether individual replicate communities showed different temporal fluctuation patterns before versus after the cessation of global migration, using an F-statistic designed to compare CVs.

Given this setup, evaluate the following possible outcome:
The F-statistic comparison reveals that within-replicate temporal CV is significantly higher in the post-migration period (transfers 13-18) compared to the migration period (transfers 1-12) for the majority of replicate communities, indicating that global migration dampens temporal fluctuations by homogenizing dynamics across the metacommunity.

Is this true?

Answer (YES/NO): NO